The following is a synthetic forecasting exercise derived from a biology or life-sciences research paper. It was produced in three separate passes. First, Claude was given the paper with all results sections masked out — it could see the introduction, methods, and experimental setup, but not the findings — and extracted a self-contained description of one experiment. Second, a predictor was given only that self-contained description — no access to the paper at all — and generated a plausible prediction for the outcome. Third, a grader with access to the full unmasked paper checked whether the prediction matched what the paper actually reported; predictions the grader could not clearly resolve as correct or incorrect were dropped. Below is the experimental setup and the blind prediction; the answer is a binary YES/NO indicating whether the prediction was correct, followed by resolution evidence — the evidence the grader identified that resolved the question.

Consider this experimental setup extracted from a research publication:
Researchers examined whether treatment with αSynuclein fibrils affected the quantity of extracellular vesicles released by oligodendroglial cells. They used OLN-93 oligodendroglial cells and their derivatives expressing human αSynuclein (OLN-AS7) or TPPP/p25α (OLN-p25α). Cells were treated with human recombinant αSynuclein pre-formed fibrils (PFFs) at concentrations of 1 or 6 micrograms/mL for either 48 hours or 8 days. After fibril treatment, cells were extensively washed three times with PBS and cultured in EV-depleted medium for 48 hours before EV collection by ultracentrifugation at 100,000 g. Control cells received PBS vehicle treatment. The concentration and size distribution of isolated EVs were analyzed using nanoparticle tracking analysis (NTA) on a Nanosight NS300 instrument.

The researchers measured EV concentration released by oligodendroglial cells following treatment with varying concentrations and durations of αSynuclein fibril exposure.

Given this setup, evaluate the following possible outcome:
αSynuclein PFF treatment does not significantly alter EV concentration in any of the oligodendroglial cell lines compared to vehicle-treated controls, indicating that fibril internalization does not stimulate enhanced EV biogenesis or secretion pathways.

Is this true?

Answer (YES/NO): NO